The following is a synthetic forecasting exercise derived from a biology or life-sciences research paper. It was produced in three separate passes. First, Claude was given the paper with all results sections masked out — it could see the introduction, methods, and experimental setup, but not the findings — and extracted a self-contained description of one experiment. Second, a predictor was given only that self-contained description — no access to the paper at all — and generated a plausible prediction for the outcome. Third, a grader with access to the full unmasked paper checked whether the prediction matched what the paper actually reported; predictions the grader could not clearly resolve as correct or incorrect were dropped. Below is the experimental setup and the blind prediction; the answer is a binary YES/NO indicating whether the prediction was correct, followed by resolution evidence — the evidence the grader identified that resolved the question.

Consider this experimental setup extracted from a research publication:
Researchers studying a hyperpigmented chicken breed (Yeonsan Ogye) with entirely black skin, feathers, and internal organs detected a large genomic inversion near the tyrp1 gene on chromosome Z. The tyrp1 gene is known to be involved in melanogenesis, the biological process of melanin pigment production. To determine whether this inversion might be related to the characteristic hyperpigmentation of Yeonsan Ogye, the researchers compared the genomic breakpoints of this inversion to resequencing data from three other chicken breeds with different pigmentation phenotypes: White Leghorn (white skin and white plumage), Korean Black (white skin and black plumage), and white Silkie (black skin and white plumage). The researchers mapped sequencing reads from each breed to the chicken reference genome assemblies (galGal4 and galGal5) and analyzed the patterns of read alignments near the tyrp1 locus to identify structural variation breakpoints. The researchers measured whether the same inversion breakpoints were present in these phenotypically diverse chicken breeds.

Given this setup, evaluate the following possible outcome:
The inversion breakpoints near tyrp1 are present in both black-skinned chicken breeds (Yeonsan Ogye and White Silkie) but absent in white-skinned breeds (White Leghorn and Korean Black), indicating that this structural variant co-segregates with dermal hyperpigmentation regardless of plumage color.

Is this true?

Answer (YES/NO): NO